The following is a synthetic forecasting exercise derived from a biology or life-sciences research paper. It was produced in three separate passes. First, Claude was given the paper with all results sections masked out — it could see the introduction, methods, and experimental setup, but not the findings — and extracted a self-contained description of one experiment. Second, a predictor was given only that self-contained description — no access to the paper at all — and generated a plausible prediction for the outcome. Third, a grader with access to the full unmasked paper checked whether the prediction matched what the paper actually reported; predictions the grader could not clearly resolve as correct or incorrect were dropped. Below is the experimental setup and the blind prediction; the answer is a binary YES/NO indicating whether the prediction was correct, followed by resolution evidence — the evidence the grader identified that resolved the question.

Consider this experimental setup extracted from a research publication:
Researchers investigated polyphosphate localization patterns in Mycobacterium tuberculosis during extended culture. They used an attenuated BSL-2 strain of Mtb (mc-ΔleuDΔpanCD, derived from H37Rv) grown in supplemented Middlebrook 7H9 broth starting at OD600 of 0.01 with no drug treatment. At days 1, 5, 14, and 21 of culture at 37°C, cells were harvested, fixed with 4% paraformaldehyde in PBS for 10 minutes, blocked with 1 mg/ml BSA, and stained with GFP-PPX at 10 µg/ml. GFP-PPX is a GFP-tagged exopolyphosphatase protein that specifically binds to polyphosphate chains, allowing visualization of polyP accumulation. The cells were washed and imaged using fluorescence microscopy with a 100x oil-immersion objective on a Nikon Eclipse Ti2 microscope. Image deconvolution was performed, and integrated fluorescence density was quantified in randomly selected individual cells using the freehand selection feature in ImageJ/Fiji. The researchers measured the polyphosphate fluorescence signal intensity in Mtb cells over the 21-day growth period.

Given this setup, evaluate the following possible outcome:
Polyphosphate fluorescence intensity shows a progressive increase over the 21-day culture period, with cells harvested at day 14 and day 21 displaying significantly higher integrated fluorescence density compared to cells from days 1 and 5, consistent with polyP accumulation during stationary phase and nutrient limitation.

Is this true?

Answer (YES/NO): NO